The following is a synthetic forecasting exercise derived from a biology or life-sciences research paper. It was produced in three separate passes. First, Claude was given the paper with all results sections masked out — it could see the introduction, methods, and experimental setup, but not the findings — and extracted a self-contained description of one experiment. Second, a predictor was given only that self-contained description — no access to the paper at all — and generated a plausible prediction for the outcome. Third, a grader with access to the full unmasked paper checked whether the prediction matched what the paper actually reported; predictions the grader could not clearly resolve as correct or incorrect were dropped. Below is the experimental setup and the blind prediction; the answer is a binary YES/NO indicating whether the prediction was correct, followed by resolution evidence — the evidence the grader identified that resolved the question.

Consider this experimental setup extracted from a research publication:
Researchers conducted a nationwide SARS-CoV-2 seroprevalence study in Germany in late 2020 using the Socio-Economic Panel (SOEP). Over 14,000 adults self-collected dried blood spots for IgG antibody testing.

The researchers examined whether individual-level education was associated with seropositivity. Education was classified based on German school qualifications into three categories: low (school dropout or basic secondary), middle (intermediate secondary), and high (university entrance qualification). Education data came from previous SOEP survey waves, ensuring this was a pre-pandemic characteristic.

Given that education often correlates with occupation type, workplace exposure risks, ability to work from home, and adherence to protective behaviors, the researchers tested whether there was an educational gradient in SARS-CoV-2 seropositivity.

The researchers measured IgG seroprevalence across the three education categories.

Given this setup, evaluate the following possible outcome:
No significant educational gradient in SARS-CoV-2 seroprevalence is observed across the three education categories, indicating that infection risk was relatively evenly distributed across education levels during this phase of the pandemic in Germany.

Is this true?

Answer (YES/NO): YES